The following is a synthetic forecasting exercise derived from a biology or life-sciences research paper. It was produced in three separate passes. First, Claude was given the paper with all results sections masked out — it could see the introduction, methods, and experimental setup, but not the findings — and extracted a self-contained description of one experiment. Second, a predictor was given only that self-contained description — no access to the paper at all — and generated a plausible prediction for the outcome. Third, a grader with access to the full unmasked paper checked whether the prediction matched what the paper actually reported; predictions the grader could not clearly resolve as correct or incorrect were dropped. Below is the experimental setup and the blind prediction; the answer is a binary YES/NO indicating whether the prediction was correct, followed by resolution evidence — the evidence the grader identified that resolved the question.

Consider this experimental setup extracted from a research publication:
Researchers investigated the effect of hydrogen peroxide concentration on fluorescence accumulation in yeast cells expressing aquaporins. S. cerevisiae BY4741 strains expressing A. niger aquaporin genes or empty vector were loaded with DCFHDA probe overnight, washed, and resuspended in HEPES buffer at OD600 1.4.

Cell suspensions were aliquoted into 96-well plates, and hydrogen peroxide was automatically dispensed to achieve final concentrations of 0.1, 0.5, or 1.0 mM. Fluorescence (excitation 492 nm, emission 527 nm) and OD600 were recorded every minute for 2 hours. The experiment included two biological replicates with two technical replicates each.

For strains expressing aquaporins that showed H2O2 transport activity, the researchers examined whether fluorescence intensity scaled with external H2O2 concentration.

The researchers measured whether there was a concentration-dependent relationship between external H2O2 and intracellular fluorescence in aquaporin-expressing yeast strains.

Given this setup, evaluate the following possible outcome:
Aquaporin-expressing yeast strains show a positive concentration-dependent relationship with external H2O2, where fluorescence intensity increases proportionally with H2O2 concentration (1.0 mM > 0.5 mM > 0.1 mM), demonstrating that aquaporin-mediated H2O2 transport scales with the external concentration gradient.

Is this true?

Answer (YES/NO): NO